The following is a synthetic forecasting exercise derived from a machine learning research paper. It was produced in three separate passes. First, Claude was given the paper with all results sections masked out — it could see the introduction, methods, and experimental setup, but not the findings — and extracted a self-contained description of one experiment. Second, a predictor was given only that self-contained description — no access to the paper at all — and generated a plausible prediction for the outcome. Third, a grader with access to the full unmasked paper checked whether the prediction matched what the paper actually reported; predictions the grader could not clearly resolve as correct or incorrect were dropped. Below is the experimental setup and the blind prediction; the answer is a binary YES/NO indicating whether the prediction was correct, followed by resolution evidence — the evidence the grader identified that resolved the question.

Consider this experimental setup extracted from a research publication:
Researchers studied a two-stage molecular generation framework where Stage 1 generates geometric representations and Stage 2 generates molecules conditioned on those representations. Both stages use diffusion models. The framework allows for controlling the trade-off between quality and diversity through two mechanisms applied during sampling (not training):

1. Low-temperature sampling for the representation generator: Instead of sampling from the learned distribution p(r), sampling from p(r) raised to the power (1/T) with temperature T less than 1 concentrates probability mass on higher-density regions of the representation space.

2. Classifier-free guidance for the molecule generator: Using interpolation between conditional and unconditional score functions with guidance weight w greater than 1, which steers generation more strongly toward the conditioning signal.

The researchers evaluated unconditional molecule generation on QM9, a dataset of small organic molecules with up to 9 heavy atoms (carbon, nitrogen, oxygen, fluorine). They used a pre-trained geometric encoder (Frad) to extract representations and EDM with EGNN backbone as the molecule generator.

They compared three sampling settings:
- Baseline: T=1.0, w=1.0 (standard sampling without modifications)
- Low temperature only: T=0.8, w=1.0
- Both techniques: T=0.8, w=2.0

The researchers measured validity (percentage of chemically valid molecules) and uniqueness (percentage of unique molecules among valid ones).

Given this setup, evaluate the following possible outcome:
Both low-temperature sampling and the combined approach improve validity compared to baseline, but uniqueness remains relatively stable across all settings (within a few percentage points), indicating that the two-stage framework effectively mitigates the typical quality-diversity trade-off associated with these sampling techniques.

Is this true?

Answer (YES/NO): NO